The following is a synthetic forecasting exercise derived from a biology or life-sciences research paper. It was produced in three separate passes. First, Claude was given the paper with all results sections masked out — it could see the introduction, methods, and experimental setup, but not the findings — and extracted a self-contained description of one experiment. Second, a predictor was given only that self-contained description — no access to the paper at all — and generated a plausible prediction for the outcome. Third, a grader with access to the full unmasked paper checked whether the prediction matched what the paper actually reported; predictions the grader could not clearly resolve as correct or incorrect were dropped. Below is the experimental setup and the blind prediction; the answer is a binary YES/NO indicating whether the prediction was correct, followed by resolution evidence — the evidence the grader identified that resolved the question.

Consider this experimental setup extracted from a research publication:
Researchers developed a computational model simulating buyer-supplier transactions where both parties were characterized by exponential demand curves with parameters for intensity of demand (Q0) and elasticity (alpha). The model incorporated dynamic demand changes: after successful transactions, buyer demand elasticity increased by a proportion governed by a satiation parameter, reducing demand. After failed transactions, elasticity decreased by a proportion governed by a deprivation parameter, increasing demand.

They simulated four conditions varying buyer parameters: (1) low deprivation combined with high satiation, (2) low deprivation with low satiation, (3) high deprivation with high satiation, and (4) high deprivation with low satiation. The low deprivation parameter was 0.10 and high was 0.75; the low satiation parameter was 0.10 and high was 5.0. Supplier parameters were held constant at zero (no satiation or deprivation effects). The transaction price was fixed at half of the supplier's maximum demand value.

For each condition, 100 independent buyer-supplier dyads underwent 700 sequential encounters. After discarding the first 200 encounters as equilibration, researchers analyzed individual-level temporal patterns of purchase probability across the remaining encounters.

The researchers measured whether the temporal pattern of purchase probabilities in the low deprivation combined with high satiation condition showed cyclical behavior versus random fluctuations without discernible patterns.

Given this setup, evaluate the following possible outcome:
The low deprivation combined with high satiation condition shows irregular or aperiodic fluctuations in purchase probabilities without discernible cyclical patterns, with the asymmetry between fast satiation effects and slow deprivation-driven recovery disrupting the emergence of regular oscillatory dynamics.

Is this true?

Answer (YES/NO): NO